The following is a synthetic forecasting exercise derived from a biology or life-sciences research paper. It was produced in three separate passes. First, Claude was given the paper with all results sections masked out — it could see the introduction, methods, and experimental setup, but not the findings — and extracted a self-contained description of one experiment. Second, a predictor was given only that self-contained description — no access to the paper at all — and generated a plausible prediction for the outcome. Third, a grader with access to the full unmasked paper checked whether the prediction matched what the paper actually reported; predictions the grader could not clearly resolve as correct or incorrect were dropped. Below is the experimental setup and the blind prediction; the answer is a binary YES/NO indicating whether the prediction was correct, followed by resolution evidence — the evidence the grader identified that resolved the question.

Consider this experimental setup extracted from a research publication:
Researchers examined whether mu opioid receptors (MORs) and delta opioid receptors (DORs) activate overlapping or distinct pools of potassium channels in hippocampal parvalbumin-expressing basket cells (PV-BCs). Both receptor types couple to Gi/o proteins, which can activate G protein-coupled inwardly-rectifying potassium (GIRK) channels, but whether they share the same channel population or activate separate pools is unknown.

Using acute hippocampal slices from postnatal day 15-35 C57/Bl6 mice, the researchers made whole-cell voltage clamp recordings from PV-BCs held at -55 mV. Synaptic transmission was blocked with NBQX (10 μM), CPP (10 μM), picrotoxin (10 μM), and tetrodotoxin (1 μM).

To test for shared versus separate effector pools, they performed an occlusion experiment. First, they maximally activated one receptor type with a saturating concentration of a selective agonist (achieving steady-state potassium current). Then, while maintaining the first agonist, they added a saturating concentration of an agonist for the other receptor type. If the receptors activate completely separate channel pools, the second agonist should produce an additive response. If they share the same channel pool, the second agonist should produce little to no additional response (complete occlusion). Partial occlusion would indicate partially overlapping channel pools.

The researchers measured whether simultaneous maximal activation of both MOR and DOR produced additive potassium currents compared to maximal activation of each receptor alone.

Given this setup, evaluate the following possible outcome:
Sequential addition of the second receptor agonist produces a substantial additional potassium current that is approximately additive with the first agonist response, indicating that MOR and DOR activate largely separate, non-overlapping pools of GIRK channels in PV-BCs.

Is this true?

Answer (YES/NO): NO